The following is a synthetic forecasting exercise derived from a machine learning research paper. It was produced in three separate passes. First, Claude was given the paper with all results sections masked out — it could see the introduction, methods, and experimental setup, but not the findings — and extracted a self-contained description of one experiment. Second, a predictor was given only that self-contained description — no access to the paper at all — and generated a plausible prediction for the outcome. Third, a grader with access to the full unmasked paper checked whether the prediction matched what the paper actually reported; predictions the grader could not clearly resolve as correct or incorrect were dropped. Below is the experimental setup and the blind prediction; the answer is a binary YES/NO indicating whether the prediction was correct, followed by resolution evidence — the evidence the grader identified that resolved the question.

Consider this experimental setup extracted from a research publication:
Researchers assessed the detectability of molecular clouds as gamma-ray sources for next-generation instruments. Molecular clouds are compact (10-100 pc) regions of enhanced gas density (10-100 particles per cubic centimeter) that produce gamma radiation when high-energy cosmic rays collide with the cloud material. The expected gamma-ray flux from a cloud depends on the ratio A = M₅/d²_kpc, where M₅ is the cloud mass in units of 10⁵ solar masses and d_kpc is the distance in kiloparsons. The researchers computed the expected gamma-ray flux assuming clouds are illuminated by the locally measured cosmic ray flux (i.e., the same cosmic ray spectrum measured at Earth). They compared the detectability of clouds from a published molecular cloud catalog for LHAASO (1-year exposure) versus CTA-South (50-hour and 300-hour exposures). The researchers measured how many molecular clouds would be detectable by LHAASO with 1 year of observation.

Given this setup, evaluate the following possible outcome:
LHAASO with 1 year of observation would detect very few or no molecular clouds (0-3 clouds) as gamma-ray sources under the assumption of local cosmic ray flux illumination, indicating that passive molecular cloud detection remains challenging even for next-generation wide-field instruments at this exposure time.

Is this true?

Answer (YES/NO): YES